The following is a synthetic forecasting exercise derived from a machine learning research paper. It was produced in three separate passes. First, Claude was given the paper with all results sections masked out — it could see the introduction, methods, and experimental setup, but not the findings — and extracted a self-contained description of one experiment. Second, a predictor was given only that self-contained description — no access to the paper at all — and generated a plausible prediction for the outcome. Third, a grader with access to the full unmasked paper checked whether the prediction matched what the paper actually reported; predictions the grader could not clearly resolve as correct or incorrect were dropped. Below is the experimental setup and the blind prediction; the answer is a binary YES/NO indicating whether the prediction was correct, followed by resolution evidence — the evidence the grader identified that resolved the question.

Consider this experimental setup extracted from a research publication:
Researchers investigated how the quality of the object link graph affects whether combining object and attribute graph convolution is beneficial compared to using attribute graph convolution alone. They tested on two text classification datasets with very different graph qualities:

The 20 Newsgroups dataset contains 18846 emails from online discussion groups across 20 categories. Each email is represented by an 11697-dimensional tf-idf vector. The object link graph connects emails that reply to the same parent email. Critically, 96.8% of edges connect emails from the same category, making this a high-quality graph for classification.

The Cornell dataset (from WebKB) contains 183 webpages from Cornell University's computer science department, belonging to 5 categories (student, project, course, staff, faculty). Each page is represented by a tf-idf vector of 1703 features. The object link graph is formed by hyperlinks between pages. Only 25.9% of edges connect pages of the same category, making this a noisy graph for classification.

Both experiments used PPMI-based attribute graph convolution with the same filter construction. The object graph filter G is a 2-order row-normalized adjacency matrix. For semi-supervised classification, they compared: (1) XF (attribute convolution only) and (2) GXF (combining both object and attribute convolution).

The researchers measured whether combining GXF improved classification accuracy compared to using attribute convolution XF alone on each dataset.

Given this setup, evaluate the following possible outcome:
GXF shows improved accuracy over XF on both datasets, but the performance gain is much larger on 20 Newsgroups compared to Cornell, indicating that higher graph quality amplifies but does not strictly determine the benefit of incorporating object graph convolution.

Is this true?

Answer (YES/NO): NO